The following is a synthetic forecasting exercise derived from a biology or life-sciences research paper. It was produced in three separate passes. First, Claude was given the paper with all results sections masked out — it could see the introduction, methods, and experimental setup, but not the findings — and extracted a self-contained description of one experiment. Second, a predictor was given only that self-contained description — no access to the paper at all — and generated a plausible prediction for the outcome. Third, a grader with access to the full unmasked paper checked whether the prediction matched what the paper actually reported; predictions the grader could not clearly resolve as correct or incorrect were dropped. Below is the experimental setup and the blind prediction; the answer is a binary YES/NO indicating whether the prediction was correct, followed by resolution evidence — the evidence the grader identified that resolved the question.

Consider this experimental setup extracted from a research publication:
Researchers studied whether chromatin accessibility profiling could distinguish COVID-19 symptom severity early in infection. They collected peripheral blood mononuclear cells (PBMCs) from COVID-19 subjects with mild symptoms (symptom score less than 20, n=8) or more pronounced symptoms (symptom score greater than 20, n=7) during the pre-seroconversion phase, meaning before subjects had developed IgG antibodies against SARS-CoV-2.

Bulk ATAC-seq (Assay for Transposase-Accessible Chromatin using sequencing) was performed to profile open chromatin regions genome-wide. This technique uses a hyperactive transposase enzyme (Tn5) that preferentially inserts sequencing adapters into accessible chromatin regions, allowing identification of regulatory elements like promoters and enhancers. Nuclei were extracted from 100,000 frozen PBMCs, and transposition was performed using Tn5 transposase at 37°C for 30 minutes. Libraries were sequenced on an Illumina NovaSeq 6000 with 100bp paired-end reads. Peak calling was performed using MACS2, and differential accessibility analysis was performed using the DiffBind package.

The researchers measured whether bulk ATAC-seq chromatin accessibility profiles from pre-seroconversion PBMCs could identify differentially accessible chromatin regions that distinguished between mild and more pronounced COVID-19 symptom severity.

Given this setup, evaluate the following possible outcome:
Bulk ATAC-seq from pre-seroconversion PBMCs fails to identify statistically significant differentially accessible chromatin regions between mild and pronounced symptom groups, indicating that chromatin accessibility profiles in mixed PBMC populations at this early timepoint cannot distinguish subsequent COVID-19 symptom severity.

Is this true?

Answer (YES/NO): NO